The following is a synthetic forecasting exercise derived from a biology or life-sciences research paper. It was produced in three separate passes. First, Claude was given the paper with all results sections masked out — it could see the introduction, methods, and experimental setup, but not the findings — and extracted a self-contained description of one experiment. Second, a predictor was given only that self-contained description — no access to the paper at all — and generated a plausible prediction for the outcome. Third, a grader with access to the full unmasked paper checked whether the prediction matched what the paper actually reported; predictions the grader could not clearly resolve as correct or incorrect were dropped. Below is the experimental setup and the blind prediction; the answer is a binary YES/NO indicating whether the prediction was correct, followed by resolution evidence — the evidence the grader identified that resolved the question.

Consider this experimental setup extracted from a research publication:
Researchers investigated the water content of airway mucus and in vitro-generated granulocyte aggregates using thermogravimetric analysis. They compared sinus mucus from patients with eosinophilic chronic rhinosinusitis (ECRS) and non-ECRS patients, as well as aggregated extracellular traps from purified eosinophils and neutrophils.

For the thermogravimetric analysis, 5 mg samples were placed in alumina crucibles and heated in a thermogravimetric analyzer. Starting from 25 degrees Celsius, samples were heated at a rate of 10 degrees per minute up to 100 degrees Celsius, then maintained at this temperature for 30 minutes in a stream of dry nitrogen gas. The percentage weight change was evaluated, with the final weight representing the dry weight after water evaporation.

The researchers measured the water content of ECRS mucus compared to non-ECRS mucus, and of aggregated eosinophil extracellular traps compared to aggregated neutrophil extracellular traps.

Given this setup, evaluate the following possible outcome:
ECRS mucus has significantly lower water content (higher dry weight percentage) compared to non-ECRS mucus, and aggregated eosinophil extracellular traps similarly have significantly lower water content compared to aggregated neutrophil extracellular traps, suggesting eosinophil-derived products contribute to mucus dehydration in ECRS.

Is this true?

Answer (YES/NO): YES